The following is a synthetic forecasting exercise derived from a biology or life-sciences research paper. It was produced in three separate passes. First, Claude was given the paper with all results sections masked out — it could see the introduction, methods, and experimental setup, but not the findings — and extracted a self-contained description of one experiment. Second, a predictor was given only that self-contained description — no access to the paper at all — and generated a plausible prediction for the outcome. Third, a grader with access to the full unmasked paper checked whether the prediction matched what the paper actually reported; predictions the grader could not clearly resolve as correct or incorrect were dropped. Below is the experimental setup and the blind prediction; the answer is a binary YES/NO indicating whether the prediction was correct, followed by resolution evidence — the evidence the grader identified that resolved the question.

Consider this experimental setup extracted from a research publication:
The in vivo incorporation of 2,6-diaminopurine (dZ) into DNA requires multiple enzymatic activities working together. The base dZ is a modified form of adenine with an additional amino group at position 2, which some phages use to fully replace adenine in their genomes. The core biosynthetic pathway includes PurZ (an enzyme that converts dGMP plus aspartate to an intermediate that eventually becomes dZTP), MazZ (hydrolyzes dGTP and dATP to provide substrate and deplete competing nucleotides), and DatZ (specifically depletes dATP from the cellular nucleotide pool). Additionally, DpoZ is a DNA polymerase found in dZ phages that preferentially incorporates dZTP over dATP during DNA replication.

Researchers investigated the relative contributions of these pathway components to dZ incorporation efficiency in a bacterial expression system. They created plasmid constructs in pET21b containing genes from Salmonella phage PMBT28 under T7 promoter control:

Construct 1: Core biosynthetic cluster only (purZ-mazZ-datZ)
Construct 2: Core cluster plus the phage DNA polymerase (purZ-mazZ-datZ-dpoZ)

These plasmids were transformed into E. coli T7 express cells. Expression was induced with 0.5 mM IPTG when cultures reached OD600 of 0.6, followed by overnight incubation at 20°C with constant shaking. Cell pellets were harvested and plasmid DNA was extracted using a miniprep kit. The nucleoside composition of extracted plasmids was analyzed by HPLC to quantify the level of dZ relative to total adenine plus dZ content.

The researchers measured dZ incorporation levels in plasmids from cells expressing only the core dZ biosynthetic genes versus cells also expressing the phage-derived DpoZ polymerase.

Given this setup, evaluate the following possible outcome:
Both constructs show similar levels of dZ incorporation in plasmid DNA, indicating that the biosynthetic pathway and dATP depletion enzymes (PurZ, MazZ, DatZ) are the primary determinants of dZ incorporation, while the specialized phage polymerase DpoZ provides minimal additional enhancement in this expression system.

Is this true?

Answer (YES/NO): NO